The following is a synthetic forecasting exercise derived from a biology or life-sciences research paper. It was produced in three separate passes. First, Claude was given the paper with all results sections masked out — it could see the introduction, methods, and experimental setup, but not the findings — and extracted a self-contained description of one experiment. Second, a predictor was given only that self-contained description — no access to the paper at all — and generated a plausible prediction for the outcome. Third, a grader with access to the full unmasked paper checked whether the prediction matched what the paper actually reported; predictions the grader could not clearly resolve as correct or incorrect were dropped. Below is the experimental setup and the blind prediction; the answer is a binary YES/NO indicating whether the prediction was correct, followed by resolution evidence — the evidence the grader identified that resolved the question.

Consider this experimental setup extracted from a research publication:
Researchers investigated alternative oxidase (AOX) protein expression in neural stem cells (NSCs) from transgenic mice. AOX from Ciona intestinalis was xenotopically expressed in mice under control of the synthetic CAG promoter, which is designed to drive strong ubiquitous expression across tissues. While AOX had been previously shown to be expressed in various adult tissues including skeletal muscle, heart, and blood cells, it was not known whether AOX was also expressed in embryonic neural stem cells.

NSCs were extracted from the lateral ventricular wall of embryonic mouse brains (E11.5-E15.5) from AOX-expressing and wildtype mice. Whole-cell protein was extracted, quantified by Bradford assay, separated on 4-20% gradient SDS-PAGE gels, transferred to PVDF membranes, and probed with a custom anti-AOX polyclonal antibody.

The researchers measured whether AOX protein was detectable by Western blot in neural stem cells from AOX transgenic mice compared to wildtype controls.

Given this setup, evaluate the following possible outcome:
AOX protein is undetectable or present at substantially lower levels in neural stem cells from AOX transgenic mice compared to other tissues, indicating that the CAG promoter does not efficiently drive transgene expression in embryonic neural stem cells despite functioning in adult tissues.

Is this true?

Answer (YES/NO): NO